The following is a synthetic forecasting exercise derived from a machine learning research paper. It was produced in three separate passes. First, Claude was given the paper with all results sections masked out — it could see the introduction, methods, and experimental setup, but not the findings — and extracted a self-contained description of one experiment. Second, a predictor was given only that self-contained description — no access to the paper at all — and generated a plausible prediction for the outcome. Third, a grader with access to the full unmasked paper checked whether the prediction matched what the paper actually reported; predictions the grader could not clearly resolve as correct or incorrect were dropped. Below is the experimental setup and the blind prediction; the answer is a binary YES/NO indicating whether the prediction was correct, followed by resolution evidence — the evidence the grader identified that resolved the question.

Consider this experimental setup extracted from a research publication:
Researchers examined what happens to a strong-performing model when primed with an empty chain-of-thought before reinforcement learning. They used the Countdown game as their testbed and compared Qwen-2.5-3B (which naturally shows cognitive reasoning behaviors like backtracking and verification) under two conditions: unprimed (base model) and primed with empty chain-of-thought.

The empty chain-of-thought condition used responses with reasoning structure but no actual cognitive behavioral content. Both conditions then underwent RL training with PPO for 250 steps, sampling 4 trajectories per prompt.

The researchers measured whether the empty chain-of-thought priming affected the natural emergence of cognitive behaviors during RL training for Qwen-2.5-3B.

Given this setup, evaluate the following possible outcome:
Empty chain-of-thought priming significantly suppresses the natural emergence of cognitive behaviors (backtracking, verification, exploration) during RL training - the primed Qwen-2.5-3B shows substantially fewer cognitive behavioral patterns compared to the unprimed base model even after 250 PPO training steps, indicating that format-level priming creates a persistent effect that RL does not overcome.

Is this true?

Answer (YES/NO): YES